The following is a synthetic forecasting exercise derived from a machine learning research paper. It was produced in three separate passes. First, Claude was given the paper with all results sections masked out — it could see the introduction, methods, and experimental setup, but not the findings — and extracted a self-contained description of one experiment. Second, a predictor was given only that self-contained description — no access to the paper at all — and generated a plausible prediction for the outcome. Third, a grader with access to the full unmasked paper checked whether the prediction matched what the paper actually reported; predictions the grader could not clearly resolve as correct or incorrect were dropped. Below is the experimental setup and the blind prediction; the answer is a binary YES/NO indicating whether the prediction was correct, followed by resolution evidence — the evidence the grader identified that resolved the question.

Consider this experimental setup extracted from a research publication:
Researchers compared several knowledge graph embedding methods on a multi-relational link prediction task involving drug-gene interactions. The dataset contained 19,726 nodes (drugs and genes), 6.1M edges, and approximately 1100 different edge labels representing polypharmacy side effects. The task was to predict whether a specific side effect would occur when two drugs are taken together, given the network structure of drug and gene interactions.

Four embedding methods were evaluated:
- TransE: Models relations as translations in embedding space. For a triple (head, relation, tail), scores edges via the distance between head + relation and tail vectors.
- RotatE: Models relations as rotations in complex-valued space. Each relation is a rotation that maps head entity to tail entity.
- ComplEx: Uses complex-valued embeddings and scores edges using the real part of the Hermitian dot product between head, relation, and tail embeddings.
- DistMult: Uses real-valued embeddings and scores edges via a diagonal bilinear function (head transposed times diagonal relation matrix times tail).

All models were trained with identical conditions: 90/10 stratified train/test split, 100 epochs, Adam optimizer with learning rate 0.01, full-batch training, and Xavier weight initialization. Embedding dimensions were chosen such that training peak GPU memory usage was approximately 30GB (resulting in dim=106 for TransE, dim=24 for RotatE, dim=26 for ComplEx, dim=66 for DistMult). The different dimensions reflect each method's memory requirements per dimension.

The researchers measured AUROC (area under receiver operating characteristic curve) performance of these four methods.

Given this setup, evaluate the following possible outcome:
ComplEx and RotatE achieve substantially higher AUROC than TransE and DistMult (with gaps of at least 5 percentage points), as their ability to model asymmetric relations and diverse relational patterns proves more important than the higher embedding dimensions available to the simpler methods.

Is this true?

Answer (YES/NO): NO